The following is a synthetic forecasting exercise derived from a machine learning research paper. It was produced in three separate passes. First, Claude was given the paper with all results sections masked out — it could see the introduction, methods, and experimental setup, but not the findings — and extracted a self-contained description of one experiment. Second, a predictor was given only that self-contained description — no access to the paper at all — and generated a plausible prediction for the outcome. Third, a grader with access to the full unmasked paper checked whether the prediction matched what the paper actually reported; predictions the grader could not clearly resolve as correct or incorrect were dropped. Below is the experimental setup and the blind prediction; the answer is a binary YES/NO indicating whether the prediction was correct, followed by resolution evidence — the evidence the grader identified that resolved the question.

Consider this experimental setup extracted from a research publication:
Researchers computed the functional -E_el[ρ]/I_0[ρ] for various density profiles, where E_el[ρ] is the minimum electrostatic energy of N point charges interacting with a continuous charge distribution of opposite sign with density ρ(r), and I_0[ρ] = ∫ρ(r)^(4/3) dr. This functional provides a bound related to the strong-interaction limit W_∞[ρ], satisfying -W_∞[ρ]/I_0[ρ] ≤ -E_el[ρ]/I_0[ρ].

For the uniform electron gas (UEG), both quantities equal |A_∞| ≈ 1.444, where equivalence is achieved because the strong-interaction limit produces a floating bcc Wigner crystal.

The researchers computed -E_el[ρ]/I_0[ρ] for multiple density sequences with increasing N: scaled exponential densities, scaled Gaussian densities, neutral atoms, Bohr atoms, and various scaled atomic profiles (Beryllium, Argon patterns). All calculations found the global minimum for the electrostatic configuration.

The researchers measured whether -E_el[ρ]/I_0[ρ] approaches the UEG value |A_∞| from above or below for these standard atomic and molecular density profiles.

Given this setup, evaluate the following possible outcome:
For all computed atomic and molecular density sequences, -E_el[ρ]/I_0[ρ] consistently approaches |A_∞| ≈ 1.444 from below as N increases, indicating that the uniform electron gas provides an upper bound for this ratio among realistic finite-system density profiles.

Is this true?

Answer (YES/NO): NO